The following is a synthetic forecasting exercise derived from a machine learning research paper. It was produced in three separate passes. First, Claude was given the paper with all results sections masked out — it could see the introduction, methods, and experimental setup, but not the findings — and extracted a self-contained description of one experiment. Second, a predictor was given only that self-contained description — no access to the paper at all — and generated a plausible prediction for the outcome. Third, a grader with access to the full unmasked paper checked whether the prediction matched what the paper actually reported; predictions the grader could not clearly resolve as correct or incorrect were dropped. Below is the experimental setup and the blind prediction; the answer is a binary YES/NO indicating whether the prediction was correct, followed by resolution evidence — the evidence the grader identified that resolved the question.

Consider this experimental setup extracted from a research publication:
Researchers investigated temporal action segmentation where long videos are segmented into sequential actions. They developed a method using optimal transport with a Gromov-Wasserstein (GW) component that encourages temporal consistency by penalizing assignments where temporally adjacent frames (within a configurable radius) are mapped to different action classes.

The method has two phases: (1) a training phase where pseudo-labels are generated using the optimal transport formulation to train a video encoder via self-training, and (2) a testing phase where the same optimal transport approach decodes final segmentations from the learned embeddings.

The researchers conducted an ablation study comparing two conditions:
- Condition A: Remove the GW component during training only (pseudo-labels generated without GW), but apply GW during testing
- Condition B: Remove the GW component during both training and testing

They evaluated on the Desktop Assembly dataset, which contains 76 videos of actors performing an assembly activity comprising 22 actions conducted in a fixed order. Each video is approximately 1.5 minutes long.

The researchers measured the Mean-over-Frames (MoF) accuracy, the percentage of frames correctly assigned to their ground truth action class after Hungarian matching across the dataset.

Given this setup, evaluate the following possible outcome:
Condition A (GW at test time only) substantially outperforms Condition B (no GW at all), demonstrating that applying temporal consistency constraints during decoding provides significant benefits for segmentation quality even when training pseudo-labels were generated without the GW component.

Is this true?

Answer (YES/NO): NO